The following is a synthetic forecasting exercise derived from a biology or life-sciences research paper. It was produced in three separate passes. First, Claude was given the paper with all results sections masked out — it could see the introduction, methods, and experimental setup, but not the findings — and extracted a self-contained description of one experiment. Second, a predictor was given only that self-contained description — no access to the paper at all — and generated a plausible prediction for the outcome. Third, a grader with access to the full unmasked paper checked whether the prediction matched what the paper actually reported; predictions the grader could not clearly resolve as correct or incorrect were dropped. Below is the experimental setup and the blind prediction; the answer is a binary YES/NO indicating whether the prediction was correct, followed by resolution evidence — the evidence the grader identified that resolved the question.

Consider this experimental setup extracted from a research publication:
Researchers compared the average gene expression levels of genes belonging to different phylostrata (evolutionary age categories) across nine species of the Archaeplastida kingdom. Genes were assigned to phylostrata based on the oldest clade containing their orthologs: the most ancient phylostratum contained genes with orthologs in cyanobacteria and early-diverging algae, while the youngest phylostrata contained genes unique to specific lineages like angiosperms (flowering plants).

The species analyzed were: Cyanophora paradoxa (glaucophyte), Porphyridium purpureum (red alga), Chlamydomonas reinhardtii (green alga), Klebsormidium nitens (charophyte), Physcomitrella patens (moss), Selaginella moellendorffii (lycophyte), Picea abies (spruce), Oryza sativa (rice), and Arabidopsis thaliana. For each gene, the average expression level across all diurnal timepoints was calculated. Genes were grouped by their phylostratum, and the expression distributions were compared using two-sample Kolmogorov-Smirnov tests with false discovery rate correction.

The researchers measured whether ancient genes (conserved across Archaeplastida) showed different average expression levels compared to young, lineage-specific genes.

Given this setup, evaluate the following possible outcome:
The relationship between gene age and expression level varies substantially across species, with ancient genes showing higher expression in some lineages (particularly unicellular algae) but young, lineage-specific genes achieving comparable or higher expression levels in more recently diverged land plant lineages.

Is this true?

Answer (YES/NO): NO